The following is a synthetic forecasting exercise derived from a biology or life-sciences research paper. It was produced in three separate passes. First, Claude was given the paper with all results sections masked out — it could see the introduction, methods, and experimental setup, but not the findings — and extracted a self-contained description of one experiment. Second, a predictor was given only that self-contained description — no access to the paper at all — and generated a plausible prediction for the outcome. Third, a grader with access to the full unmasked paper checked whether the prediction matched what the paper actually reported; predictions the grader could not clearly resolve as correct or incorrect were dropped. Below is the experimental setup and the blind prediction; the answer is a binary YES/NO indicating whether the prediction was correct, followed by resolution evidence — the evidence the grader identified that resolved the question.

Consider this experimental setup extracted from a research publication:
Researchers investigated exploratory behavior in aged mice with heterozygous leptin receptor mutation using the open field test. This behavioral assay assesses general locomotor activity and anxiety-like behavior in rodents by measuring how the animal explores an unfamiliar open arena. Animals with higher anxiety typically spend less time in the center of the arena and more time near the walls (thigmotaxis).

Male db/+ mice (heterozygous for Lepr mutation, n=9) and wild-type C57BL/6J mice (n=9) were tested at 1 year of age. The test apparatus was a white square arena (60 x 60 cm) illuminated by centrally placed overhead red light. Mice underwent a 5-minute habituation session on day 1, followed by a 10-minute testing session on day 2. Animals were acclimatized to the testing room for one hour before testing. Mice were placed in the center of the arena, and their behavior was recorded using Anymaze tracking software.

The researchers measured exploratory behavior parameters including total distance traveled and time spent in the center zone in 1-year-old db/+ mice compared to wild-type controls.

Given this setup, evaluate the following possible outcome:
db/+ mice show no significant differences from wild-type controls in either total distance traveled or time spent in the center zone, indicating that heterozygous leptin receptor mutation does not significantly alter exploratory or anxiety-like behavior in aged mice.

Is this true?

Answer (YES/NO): NO